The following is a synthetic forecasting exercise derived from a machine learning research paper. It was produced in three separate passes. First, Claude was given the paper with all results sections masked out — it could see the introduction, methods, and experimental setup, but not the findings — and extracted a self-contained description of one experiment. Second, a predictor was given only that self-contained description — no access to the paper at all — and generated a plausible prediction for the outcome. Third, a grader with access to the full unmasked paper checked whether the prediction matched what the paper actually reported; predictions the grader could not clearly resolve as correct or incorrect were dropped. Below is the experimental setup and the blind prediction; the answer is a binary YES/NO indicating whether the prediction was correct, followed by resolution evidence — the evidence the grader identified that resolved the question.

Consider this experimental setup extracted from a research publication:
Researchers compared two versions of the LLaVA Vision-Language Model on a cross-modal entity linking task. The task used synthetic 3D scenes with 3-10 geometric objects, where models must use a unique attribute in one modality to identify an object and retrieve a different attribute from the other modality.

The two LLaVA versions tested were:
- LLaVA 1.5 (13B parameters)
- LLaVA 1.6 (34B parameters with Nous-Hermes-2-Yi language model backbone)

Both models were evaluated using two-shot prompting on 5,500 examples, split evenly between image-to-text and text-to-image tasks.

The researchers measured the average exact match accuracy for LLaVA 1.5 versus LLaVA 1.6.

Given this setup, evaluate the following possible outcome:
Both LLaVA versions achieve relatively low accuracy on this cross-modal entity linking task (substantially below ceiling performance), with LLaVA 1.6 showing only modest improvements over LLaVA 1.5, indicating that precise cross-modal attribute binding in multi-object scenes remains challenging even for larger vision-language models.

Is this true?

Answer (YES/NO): NO